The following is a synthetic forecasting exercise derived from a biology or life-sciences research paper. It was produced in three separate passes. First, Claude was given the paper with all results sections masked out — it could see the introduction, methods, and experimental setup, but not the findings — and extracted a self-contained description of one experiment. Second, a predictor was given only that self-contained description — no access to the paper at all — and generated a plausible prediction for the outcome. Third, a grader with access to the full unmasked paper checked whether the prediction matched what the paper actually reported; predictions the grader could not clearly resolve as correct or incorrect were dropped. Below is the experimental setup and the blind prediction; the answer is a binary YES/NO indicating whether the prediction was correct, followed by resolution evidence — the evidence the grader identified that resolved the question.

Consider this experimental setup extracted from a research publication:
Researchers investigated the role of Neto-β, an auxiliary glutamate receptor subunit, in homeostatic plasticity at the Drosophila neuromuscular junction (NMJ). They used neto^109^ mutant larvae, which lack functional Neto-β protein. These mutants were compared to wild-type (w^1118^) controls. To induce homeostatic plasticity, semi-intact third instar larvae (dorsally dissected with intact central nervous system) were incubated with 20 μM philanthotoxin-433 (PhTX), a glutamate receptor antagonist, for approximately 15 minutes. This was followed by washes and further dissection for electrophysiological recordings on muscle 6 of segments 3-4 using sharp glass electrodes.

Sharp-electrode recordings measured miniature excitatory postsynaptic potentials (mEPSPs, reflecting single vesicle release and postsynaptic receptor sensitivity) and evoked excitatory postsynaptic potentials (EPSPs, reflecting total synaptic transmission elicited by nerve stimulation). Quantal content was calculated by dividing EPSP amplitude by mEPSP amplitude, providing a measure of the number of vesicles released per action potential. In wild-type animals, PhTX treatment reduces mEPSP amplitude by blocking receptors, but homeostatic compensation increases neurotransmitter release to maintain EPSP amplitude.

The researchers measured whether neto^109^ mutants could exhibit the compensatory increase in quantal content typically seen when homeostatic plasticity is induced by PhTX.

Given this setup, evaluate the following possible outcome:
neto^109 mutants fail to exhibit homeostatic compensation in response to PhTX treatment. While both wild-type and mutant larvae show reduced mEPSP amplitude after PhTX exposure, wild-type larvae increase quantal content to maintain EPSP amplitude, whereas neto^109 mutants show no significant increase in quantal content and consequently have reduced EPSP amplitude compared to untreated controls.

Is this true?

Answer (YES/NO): YES